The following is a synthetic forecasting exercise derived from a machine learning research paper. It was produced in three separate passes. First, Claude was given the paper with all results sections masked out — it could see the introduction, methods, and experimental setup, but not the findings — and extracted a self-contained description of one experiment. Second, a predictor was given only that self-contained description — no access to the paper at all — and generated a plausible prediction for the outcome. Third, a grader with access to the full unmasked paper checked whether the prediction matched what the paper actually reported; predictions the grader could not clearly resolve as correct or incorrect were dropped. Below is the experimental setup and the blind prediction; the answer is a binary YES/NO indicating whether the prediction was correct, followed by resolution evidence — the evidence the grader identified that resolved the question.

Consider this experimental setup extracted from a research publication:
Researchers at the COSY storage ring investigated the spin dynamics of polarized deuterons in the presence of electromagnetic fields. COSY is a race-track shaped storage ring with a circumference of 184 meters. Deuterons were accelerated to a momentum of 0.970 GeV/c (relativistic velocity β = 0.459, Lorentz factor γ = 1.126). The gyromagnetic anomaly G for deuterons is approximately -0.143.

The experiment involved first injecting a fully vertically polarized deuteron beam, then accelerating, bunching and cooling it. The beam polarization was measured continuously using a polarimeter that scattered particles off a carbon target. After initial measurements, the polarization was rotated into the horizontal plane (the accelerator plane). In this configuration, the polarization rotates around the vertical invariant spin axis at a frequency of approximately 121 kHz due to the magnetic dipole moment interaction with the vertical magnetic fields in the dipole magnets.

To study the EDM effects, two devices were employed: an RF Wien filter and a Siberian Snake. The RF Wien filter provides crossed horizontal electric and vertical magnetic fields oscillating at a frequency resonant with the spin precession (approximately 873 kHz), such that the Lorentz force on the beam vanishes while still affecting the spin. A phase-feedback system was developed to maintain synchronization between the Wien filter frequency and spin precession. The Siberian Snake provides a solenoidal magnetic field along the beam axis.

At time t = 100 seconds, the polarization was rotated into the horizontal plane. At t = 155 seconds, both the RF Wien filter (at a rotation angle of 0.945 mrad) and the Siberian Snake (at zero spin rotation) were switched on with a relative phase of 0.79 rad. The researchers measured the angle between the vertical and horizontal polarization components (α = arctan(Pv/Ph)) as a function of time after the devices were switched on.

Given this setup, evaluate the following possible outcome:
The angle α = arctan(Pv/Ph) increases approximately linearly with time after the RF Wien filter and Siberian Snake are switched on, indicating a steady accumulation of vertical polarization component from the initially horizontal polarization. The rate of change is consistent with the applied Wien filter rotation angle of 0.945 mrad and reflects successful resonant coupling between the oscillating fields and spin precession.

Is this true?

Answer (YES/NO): YES